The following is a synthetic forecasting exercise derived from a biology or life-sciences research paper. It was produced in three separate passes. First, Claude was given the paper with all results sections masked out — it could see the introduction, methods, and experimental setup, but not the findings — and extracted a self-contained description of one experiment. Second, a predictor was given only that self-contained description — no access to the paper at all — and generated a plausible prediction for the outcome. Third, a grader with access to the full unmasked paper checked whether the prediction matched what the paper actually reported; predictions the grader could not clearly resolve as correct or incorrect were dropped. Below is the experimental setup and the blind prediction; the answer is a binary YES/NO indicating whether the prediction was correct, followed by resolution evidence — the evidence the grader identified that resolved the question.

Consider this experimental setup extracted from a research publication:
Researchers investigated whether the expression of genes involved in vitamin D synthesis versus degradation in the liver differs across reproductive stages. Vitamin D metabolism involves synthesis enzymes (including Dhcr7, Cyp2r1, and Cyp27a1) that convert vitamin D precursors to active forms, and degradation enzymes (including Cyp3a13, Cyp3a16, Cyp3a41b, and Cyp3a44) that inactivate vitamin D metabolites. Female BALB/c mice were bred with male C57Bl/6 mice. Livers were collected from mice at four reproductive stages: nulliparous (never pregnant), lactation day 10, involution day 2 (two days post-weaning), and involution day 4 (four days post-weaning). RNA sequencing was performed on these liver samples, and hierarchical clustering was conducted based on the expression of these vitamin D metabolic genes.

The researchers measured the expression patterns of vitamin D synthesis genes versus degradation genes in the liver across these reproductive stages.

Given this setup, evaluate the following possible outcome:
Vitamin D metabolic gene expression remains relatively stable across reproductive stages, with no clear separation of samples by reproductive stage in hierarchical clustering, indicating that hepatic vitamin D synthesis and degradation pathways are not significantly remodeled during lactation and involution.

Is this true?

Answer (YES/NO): NO